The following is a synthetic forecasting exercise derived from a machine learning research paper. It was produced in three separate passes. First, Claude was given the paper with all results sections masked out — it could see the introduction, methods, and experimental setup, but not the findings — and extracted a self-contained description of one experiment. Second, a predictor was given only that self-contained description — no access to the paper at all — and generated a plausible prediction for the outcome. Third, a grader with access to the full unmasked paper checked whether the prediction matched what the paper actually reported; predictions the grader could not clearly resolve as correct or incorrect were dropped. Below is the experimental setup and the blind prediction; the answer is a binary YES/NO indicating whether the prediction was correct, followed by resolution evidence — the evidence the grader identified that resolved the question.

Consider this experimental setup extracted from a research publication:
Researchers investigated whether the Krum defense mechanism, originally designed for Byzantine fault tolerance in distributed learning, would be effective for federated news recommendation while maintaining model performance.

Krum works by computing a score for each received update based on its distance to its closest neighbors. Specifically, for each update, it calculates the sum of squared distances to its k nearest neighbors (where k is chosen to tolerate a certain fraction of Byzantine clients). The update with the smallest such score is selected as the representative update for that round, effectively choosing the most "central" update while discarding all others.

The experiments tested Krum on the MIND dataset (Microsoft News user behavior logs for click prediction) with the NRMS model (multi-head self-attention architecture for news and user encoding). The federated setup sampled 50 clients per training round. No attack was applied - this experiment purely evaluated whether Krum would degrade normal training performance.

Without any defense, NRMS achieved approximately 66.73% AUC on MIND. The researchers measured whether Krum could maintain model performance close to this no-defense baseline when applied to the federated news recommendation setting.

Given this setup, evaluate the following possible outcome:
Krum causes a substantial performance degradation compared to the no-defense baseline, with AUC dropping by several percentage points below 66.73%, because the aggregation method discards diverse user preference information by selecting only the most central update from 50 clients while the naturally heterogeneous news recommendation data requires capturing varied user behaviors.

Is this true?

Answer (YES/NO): YES